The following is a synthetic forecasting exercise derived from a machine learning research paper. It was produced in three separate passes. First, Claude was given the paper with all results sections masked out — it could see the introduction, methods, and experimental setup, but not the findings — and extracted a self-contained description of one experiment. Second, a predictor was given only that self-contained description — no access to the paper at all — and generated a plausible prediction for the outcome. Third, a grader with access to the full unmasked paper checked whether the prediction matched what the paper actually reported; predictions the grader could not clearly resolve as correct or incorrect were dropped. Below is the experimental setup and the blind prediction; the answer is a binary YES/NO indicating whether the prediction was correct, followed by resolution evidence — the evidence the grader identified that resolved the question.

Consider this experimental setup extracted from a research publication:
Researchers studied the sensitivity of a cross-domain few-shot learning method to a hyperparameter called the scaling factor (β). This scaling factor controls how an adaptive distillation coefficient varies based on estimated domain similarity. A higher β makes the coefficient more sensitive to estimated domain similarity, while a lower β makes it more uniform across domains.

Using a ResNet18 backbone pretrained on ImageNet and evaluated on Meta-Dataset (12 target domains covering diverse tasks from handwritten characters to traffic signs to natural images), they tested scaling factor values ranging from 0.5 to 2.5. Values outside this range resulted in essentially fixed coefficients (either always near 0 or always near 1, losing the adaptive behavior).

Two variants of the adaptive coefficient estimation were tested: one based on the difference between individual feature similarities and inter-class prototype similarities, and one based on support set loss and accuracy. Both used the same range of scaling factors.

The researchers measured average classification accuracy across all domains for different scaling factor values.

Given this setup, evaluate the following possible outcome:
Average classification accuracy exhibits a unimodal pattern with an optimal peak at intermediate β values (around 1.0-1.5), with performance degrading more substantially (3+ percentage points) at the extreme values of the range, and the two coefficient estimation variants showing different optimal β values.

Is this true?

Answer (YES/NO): NO